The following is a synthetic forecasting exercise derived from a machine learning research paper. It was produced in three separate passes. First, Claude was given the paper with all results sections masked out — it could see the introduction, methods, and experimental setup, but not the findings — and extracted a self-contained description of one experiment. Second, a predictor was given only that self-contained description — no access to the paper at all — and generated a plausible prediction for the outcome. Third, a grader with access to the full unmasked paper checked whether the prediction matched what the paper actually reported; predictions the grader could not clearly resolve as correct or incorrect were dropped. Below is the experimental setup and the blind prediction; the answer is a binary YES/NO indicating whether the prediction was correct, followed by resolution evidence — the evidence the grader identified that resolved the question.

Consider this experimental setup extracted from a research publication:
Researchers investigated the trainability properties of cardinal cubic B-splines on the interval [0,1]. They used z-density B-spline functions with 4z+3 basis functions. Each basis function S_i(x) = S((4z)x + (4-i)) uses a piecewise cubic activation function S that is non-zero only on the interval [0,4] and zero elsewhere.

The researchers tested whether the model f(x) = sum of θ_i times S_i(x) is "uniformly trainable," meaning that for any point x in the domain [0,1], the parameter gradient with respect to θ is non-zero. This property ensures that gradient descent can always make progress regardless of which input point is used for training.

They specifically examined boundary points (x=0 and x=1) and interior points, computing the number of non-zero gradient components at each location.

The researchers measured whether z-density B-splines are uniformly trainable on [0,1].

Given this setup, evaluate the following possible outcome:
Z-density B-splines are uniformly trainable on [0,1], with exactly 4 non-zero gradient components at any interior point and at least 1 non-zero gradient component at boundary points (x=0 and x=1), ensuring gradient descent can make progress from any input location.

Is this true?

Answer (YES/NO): NO